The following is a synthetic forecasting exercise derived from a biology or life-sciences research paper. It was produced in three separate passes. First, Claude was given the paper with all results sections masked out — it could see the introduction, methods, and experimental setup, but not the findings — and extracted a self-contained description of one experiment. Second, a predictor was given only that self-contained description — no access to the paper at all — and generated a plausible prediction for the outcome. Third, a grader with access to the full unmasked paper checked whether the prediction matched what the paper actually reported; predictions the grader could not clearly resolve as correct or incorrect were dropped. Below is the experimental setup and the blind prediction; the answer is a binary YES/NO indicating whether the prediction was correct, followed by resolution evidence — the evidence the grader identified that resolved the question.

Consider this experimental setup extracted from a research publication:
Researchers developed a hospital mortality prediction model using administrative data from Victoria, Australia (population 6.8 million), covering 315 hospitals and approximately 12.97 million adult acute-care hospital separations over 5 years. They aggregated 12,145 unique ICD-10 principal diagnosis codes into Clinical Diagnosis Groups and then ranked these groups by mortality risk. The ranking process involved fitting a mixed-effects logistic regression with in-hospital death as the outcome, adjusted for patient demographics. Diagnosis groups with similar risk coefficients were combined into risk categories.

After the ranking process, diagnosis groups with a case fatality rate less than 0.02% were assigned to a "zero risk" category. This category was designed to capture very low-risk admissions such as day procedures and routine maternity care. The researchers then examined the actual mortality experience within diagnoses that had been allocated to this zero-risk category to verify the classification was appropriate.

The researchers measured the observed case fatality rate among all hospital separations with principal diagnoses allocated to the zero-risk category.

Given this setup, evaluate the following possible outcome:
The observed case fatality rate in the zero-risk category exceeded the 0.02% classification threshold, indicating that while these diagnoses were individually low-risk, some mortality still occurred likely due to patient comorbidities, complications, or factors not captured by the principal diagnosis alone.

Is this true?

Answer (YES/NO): NO